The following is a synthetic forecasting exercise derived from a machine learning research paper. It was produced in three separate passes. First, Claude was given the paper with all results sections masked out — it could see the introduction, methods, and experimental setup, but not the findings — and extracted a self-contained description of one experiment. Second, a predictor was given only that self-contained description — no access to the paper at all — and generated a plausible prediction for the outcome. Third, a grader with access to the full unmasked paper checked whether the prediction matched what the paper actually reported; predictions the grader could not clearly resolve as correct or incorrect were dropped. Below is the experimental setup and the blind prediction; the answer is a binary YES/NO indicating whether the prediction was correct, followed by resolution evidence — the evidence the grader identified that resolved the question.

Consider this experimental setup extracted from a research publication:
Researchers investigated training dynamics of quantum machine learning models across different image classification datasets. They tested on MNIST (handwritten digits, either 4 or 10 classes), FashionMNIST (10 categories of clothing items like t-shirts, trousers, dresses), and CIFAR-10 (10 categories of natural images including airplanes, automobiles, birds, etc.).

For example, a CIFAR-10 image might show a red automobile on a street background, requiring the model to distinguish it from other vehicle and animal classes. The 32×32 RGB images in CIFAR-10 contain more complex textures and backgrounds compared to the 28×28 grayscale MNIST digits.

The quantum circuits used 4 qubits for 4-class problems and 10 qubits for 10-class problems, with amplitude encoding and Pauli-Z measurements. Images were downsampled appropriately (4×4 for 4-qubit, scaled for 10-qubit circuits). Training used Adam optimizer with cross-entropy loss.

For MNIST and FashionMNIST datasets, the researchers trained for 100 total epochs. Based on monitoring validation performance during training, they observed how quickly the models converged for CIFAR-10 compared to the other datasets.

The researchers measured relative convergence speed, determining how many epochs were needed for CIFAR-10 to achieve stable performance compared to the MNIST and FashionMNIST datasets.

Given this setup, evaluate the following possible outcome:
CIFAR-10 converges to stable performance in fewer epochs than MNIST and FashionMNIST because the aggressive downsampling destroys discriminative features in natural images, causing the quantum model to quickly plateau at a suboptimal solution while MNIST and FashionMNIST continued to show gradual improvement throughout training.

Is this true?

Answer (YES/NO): NO